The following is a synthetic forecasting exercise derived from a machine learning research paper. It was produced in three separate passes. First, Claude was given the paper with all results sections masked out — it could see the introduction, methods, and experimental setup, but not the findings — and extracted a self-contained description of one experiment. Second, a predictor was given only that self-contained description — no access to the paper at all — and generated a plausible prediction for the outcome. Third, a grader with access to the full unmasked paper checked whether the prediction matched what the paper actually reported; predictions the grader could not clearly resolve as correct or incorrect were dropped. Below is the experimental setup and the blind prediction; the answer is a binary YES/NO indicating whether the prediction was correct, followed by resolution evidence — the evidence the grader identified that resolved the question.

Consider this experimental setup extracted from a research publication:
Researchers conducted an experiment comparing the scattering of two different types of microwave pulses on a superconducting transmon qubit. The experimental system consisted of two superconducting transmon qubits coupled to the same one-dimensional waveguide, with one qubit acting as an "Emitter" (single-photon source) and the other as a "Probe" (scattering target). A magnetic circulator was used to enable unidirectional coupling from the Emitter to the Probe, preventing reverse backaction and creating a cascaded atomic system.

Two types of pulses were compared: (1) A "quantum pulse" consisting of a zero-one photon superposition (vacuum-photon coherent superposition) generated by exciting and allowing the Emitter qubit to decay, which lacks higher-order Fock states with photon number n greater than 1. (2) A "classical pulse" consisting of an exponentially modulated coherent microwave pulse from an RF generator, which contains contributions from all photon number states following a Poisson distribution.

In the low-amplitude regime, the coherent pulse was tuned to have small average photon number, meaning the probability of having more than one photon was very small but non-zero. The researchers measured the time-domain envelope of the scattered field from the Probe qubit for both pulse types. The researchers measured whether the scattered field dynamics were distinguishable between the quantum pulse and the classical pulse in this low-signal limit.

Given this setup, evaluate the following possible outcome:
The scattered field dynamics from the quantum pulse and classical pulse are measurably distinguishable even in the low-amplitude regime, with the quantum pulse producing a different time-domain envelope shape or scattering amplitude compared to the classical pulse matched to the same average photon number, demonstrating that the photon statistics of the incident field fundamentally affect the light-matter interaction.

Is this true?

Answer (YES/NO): NO